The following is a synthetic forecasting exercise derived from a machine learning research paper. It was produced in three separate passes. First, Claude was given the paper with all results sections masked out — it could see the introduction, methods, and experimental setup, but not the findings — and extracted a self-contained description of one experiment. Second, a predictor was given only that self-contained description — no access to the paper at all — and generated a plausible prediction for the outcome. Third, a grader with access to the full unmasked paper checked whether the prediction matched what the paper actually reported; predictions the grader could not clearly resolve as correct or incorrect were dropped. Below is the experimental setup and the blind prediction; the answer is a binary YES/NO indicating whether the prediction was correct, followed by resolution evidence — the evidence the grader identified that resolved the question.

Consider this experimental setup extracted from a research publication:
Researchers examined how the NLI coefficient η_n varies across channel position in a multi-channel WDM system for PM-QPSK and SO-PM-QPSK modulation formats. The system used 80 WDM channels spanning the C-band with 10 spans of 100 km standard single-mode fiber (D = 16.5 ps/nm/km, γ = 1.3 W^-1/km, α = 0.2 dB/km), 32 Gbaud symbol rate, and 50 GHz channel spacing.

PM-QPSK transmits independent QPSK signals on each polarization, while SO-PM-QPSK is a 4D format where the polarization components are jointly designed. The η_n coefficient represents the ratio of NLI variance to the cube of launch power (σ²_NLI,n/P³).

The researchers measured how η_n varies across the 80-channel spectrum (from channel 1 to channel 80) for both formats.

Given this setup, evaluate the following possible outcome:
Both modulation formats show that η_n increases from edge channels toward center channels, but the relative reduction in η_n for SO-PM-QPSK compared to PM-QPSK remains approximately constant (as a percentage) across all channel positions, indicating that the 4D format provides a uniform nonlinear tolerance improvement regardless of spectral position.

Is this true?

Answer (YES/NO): NO